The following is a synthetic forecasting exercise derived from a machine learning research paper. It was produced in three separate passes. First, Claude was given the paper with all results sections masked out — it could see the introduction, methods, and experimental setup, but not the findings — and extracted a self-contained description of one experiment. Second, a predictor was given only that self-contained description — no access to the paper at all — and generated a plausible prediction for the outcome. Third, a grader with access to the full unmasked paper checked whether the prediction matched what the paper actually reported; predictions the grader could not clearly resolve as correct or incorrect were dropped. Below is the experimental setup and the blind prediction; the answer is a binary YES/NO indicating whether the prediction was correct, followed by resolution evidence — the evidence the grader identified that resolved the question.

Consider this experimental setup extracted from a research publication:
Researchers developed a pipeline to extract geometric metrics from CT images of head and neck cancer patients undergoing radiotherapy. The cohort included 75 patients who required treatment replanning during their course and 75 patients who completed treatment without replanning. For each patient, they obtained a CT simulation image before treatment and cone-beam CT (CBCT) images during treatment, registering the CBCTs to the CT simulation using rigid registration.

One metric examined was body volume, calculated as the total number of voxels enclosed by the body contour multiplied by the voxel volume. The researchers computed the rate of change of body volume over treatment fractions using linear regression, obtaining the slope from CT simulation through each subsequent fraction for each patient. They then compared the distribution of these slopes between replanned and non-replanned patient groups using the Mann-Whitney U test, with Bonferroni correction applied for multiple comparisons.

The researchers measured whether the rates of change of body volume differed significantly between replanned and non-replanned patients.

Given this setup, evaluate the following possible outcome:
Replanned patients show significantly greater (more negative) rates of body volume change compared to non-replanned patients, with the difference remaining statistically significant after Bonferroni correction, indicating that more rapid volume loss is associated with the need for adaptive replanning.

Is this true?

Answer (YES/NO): YES